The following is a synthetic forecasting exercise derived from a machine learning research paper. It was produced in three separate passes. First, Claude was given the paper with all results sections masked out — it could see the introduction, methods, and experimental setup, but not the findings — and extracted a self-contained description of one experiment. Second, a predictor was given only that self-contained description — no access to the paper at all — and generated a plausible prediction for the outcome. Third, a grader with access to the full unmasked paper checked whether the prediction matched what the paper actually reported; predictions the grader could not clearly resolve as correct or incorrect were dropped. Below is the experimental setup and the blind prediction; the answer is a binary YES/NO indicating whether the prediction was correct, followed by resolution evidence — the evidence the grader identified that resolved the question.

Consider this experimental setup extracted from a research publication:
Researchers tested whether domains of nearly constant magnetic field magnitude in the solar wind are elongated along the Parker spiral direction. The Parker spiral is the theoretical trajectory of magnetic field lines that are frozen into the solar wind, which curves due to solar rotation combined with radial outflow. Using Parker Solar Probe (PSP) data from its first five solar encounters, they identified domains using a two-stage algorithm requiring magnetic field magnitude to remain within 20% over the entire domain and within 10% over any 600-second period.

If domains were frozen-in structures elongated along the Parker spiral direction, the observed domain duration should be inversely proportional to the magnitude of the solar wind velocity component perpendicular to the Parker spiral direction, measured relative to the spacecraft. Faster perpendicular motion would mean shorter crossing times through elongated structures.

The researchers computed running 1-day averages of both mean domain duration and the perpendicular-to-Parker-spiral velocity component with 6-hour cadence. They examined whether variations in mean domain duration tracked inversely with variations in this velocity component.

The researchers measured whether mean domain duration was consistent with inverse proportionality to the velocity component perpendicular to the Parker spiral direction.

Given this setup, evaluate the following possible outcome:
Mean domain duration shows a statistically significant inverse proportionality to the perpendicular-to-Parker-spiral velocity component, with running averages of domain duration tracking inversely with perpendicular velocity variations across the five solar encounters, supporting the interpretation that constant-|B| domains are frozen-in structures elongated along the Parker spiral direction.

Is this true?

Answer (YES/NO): NO